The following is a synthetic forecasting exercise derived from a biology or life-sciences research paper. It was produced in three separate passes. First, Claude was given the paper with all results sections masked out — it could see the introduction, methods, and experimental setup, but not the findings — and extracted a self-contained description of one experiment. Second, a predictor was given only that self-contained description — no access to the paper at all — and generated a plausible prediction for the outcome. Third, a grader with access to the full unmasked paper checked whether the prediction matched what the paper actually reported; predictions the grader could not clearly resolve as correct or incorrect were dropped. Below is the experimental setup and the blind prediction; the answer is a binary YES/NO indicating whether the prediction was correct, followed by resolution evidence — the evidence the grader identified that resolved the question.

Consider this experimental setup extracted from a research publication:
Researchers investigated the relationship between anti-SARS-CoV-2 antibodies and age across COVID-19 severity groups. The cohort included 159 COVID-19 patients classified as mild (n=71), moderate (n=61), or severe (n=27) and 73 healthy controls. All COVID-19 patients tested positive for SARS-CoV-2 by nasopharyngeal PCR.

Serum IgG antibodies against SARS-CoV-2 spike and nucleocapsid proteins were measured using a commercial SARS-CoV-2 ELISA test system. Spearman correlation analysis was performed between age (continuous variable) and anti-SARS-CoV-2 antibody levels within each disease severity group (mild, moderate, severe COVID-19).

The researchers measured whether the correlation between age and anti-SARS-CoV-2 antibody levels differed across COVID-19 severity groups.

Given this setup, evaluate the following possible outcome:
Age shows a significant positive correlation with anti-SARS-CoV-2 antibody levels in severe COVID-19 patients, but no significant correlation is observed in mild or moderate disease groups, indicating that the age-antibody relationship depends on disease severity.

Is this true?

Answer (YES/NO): NO